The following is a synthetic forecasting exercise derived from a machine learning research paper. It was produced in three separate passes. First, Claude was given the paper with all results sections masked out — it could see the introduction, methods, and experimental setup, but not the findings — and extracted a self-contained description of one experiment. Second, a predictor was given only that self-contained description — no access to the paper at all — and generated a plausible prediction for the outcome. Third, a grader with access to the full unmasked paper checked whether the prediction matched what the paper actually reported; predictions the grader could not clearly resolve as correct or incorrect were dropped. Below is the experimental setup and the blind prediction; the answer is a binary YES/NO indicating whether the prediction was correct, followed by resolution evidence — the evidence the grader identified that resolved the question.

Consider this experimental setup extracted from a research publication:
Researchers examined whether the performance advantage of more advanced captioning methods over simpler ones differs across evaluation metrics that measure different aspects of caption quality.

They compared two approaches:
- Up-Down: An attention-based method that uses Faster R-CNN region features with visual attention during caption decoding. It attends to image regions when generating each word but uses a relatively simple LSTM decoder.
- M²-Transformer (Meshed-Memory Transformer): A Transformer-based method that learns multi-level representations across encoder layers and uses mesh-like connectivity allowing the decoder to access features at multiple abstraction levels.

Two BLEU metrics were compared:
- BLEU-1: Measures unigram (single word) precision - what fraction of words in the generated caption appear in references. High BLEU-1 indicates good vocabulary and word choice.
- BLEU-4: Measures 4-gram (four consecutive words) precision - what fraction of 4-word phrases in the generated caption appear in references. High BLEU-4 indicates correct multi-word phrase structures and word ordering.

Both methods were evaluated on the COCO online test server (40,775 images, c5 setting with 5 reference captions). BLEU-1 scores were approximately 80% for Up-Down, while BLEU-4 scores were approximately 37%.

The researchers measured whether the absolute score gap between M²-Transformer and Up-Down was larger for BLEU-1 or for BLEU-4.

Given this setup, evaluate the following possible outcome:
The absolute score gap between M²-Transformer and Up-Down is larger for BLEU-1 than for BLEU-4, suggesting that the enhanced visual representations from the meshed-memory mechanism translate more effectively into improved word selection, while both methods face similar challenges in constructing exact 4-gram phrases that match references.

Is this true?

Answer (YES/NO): NO